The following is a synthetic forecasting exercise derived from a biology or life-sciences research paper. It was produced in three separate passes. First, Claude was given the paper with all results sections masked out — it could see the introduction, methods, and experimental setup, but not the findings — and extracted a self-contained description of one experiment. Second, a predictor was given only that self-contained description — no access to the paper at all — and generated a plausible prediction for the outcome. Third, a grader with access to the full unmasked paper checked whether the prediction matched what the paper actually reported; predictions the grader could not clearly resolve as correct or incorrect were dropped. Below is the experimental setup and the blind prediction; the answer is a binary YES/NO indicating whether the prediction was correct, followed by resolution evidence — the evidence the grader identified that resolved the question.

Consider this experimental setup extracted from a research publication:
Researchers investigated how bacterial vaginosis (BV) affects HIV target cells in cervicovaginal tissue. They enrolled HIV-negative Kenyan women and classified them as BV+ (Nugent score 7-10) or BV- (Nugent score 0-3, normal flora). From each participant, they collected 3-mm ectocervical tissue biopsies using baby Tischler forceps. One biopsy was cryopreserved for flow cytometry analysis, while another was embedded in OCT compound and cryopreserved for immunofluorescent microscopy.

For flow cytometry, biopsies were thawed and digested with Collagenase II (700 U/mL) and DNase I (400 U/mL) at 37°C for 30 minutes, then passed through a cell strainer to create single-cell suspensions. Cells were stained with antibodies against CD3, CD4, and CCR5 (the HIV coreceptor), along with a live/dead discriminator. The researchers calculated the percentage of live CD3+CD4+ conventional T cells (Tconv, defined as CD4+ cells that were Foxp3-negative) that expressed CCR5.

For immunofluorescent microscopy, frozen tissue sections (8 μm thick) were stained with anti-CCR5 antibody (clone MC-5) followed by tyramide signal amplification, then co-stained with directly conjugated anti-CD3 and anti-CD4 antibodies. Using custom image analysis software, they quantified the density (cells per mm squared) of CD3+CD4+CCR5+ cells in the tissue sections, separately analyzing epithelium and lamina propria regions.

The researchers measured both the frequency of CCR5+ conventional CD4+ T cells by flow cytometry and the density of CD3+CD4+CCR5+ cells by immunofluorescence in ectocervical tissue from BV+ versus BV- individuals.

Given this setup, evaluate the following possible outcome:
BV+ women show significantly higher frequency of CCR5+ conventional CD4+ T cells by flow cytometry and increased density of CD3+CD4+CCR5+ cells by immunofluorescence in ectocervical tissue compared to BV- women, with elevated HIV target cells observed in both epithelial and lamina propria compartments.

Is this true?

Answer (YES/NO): NO